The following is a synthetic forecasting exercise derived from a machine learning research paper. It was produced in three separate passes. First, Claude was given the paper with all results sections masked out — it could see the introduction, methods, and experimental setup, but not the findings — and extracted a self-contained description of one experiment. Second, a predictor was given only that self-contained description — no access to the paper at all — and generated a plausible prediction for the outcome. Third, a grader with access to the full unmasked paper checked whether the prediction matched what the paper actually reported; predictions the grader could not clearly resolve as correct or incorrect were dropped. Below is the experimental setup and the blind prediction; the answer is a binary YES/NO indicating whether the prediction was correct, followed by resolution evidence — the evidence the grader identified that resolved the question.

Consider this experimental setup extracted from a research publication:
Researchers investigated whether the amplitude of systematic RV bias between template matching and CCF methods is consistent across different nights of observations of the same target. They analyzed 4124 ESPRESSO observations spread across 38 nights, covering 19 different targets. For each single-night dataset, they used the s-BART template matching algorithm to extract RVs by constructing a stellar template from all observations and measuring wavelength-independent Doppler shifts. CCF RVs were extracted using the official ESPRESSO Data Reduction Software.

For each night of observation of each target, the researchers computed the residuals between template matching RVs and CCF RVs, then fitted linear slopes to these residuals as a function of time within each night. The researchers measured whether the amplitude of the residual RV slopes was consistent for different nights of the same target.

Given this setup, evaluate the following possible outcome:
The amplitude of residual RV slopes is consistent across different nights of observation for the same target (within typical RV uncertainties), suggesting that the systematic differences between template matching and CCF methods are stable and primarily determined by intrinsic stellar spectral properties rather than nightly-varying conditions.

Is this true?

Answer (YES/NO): NO